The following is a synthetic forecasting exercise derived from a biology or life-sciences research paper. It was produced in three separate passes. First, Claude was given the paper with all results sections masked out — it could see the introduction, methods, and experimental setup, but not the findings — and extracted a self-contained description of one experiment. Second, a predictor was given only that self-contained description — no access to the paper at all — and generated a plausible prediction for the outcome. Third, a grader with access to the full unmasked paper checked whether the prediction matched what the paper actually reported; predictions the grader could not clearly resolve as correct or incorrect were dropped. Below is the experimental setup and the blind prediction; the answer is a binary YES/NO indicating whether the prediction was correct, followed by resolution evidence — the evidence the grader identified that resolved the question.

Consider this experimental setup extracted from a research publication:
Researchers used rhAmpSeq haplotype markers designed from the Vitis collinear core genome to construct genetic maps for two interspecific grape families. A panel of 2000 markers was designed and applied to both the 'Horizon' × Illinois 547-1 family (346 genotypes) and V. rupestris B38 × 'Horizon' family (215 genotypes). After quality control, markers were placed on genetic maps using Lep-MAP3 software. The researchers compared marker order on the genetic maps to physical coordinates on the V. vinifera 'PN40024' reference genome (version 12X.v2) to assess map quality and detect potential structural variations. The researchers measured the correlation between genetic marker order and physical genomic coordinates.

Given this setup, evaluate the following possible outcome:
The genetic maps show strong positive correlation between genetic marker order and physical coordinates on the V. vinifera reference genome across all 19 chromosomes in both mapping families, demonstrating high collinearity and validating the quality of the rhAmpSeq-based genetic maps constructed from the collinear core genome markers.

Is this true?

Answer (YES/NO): YES